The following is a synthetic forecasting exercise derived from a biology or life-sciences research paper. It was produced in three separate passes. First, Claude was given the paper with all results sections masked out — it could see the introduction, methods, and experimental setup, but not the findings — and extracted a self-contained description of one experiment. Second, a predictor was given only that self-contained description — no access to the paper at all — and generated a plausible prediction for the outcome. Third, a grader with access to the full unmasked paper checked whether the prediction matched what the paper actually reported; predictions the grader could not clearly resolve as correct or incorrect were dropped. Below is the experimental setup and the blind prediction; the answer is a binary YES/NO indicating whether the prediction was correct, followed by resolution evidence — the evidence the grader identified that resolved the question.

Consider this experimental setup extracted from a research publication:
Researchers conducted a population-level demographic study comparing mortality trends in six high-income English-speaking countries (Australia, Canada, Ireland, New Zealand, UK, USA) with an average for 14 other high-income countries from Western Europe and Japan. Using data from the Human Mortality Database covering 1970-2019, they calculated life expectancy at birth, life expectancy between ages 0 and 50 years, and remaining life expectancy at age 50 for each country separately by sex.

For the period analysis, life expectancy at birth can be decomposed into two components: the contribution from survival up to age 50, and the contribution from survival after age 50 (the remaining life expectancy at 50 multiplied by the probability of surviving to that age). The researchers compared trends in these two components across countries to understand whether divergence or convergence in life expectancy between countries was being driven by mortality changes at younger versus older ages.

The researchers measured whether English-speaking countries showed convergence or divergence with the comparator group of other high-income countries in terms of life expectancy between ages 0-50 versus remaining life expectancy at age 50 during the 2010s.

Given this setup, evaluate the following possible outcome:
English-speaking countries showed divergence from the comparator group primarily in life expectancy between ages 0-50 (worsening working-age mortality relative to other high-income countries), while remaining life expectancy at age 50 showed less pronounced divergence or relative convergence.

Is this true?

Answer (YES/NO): YES